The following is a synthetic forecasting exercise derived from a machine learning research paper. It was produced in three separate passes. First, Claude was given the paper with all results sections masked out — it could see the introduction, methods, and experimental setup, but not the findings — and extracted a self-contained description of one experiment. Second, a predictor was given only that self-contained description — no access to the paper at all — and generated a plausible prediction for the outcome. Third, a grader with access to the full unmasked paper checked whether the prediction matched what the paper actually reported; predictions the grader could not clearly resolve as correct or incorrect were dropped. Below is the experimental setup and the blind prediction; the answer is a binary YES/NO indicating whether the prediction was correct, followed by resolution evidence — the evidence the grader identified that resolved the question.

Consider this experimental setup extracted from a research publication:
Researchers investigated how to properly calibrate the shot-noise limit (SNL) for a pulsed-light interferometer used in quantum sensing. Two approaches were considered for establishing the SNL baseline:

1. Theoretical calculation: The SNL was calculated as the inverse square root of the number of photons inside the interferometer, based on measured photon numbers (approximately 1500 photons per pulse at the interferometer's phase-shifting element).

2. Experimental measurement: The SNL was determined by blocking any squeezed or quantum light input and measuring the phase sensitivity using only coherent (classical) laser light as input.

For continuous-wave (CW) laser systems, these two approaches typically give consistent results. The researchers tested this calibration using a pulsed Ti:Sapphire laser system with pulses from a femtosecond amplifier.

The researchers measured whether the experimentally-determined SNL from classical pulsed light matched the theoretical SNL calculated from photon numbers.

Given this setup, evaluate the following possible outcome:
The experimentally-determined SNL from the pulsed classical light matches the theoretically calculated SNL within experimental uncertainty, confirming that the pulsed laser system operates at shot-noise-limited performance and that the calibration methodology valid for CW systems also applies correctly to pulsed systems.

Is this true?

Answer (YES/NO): NO